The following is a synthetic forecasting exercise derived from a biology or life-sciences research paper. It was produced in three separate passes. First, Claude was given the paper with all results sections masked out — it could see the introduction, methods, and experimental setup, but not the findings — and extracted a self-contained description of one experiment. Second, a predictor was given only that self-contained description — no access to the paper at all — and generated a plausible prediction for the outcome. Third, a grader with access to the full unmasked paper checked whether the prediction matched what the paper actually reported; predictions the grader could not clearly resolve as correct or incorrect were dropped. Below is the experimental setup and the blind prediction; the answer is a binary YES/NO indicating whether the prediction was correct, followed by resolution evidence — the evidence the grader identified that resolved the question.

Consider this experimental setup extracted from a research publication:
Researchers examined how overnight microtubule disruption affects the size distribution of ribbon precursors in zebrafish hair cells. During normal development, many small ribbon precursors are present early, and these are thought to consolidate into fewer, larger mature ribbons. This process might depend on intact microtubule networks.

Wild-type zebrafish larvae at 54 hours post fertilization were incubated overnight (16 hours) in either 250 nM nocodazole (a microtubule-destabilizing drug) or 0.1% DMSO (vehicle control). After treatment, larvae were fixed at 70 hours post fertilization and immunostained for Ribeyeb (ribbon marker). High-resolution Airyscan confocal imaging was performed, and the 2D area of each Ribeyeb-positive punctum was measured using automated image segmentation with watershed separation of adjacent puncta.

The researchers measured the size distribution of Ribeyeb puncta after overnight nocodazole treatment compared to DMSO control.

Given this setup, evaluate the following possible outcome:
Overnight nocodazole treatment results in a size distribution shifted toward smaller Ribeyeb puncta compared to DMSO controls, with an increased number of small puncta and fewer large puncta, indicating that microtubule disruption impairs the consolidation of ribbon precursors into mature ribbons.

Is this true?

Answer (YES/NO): YES